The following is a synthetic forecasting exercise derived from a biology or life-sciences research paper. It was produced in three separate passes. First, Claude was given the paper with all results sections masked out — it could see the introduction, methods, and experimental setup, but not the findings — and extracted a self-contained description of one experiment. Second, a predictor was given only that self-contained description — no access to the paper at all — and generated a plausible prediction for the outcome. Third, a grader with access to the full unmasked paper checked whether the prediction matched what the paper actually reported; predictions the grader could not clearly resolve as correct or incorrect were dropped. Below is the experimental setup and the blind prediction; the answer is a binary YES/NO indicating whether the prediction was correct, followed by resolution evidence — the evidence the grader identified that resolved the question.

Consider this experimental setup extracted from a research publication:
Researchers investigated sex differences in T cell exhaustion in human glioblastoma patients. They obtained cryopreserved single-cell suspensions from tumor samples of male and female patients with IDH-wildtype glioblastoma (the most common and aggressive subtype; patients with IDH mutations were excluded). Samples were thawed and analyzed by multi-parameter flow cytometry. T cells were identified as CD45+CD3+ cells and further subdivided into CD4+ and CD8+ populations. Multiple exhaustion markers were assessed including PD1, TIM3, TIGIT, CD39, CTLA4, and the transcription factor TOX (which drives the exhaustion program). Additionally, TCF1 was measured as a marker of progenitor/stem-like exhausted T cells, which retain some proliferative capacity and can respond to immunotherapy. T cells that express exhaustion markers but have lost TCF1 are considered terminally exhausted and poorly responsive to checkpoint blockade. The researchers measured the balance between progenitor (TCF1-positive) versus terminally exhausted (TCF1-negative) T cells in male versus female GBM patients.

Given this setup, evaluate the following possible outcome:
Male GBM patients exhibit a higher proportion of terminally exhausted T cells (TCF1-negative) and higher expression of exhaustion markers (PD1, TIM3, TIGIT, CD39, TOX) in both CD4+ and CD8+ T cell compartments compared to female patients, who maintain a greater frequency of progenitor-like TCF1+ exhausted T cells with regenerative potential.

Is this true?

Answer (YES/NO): NO